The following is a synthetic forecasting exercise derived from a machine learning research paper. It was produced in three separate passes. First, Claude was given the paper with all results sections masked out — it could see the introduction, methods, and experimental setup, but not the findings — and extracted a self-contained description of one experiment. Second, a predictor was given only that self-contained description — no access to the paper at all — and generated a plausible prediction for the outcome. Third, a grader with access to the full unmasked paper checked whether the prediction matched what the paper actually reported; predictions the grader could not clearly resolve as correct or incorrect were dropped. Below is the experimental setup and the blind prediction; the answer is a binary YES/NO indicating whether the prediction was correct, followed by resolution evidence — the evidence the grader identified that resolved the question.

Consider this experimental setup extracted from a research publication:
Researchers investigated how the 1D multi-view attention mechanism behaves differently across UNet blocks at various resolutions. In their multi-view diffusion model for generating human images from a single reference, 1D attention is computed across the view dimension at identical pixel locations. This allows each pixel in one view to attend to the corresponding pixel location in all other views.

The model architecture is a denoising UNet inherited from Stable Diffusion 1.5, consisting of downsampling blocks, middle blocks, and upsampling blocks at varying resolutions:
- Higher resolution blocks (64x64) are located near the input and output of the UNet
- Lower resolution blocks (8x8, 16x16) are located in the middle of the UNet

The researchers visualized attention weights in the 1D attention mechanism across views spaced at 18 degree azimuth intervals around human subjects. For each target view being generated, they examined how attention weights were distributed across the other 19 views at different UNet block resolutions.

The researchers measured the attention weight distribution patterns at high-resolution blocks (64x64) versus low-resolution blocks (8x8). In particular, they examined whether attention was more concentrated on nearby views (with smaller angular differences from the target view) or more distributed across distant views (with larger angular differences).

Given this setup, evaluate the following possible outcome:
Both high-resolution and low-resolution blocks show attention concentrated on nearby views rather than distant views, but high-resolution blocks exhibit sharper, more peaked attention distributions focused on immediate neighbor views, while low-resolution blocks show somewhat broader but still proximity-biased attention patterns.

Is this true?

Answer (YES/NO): NO